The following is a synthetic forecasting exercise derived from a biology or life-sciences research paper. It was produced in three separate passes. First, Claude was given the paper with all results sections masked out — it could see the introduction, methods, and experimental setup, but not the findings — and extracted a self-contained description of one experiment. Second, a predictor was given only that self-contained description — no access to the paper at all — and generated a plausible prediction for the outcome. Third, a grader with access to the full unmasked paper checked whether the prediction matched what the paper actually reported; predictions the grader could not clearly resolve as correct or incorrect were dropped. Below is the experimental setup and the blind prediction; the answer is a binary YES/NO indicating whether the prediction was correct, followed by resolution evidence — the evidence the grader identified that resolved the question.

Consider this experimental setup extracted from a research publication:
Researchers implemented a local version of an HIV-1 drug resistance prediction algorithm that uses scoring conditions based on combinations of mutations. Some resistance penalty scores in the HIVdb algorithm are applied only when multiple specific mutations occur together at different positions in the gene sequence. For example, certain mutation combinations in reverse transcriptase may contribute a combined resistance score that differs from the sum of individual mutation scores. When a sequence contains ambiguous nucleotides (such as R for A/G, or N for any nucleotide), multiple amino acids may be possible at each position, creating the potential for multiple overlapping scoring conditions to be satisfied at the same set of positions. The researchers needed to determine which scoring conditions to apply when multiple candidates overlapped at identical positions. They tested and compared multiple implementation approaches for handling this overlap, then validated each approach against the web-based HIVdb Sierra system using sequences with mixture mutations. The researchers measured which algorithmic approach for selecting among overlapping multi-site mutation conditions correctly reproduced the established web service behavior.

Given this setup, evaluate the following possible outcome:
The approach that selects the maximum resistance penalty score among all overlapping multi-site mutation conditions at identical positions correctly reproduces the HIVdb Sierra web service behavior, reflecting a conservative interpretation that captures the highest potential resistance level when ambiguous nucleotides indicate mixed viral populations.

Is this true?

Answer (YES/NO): YES